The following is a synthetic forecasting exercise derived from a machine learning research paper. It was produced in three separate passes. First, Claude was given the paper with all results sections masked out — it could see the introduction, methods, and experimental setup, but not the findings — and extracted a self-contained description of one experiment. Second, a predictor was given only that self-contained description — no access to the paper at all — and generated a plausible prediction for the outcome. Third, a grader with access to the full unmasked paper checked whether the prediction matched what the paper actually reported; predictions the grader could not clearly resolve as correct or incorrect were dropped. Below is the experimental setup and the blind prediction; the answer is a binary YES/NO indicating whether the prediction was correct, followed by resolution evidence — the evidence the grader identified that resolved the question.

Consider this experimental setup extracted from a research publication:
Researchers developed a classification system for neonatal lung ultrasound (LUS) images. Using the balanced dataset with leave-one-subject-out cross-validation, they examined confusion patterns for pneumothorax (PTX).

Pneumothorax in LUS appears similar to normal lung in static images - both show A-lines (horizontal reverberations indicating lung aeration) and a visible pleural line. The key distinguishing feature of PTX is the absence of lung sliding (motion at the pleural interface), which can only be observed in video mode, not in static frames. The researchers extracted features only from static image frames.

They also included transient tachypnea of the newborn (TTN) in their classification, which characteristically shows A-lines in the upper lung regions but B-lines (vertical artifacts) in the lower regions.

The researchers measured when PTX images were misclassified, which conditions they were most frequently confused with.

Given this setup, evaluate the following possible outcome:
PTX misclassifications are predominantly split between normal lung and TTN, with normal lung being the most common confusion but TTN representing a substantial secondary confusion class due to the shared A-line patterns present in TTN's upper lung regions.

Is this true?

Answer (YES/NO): NO